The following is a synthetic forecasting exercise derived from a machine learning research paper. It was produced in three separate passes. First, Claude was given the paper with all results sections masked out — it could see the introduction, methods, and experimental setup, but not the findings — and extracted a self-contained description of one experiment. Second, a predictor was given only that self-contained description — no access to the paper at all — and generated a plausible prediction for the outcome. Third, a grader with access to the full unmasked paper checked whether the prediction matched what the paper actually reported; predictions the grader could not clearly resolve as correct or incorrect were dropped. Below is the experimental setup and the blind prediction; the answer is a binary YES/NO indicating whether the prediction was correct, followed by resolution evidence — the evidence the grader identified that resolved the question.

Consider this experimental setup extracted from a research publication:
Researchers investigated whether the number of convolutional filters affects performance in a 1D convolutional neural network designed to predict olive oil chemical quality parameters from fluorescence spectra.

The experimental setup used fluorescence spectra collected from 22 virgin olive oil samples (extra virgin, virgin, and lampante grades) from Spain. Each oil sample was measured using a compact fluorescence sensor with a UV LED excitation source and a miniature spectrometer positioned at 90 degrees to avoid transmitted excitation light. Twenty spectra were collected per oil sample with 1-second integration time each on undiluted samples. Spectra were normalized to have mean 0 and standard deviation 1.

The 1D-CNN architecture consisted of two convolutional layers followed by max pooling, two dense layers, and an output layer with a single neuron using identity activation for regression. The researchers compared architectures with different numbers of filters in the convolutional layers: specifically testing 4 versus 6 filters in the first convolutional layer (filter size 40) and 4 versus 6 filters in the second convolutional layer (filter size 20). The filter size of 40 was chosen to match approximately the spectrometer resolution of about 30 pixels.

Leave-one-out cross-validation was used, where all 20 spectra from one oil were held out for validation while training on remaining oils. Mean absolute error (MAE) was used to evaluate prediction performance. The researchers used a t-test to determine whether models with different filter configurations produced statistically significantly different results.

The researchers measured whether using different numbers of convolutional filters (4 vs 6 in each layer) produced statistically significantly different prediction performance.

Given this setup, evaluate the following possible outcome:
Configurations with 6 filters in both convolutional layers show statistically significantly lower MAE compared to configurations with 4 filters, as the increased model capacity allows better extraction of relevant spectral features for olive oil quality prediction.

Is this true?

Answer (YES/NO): NO